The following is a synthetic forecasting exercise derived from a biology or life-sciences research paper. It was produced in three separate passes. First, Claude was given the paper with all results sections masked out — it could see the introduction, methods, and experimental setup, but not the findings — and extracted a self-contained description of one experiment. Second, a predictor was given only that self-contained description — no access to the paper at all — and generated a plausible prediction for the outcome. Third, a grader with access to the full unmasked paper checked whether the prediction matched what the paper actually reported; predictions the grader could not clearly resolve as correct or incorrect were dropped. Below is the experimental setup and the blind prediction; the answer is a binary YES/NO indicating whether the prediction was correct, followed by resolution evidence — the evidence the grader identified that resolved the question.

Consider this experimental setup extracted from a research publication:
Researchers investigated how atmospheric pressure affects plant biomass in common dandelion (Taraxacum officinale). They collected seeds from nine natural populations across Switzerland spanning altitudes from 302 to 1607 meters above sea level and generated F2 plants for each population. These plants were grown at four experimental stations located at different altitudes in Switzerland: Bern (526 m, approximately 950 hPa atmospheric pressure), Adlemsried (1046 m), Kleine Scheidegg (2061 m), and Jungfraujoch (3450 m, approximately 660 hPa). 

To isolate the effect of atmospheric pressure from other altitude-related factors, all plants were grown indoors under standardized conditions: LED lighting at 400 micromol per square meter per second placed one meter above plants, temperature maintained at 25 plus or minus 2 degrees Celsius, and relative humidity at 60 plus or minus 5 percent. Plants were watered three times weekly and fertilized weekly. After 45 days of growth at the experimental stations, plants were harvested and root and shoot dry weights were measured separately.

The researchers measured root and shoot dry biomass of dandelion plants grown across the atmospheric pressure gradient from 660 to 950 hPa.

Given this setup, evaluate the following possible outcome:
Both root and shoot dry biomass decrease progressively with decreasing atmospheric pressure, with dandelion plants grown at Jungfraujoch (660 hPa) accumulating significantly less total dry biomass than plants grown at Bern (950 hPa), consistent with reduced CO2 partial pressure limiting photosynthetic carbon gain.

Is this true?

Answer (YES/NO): NO